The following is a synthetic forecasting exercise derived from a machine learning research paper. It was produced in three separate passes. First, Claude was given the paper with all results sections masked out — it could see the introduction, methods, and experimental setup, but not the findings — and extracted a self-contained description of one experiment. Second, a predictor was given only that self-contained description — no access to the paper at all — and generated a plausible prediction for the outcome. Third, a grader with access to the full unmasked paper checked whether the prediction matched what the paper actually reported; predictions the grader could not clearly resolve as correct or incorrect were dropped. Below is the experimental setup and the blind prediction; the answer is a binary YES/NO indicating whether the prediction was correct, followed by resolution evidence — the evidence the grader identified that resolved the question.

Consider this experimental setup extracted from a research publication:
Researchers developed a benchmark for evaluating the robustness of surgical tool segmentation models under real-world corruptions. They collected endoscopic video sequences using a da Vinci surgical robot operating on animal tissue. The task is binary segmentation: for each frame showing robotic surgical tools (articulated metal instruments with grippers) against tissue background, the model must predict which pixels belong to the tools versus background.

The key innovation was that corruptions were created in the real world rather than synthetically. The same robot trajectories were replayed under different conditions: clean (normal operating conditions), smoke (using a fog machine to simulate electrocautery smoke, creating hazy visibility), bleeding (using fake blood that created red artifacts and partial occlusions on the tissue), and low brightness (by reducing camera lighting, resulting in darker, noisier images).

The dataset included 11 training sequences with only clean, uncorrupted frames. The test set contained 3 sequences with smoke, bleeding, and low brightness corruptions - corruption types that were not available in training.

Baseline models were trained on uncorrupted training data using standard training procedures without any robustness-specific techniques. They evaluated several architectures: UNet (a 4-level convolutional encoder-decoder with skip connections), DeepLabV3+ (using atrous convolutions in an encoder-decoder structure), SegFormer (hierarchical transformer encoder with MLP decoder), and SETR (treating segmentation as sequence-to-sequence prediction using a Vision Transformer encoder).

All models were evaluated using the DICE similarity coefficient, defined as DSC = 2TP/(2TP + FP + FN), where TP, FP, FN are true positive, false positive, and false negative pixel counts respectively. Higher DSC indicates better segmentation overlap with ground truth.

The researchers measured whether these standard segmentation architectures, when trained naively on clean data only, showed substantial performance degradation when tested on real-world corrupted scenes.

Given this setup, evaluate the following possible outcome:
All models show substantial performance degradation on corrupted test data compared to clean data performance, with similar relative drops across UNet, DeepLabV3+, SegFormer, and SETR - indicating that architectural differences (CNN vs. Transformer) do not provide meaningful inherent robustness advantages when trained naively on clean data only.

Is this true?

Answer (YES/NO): NO